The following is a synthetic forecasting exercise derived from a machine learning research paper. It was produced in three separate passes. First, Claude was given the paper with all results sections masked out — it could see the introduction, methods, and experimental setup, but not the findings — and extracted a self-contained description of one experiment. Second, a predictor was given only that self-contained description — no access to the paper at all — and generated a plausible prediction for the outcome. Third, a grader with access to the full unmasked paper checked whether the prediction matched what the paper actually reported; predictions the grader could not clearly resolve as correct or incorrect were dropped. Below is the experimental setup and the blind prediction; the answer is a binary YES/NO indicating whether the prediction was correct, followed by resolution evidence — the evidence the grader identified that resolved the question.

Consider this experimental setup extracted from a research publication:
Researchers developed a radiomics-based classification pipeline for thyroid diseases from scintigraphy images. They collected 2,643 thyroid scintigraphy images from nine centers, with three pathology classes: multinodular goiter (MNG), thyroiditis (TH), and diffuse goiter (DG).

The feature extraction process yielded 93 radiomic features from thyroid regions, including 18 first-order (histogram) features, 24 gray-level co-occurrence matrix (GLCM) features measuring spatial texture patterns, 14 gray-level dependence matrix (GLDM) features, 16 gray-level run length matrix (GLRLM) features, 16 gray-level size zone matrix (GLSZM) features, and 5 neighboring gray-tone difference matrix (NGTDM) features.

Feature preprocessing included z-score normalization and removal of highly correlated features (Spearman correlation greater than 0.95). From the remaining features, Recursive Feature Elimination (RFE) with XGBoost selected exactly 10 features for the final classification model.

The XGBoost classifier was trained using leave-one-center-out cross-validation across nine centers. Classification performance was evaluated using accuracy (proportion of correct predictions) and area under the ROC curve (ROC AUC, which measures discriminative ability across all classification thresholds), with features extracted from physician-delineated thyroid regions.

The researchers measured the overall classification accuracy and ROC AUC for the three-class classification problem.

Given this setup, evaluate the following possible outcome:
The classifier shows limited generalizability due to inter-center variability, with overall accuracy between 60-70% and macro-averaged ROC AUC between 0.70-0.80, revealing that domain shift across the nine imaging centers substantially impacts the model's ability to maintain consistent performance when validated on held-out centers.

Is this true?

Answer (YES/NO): NO